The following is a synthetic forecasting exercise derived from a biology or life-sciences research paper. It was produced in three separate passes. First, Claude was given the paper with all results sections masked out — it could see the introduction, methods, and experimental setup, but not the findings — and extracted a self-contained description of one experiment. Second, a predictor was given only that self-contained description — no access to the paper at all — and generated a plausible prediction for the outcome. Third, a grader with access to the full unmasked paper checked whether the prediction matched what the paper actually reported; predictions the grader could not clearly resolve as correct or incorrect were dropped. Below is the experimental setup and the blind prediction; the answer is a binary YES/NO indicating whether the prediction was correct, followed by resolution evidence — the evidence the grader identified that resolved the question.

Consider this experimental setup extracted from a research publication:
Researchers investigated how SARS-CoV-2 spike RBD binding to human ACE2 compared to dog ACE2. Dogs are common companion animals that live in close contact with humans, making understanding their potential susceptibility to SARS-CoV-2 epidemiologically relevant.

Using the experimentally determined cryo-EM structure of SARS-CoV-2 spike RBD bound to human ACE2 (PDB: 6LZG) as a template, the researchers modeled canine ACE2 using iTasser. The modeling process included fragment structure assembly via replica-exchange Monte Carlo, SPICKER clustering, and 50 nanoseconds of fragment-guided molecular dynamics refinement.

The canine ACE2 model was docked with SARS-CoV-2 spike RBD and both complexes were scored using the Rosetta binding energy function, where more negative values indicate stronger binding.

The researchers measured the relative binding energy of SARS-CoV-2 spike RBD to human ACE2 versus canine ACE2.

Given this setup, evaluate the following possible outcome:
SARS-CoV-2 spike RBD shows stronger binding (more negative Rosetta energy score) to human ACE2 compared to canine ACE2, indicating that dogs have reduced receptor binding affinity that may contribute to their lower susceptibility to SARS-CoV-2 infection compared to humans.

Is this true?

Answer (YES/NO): YES